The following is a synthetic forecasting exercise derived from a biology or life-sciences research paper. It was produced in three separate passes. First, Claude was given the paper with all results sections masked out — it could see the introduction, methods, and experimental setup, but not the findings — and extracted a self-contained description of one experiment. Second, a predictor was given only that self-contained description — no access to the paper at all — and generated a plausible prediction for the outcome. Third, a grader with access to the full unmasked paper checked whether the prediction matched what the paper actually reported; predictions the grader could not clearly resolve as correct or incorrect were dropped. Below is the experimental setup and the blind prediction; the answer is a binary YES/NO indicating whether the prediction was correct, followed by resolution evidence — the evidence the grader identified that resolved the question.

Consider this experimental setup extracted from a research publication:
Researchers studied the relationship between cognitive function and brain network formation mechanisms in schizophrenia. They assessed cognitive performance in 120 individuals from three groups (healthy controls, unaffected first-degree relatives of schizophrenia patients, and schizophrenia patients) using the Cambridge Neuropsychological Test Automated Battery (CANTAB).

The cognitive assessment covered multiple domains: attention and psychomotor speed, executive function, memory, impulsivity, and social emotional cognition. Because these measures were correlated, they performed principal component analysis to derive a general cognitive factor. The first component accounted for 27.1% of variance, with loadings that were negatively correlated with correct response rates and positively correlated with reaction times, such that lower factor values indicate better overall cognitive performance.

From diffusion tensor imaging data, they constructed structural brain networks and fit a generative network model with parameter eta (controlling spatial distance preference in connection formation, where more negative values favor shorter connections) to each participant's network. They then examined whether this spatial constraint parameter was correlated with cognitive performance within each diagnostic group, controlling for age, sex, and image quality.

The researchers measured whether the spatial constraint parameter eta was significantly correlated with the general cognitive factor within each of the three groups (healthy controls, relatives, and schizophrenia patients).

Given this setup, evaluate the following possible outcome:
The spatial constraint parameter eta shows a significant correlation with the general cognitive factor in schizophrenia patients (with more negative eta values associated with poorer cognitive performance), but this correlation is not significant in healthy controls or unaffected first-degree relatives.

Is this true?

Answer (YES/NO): NO